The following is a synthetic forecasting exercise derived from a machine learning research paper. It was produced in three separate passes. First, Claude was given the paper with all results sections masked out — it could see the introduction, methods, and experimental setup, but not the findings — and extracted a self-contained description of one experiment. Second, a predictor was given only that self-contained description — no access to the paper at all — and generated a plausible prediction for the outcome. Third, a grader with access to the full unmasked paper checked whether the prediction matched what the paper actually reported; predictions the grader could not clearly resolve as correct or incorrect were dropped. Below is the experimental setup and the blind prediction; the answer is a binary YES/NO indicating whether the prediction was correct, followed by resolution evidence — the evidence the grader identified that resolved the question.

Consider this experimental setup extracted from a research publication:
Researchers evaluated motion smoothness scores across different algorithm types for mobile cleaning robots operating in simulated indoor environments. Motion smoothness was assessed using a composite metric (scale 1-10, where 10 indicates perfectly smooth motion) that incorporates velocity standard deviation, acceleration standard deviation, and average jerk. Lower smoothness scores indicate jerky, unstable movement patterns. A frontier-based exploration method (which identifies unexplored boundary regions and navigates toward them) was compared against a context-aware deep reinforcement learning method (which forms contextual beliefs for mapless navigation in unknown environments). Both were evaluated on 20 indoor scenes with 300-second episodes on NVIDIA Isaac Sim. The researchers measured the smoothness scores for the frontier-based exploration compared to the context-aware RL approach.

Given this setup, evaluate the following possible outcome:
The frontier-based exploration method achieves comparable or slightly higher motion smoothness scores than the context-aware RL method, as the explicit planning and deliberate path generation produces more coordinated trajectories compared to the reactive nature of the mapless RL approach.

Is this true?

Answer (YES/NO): NO